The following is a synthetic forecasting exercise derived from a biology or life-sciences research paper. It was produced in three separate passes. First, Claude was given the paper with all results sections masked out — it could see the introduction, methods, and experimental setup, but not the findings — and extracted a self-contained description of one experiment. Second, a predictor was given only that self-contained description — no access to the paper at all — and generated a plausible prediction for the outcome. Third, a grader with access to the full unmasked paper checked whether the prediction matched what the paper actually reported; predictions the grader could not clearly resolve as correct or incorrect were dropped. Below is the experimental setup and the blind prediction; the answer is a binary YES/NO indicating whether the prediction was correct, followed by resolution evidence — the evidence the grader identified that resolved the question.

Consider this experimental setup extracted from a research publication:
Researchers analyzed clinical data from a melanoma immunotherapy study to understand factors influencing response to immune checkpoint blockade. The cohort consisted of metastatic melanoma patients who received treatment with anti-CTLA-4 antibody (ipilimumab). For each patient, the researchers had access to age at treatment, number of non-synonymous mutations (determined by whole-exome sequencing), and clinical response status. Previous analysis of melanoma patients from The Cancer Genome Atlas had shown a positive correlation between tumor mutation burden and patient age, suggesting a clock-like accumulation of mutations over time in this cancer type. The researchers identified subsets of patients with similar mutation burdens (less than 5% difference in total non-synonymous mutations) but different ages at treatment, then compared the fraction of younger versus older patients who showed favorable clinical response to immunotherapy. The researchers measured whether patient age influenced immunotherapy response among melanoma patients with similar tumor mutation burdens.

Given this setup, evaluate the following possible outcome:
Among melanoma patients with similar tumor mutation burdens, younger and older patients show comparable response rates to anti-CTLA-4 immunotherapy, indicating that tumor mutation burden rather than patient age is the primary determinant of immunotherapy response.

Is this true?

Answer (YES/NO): NO